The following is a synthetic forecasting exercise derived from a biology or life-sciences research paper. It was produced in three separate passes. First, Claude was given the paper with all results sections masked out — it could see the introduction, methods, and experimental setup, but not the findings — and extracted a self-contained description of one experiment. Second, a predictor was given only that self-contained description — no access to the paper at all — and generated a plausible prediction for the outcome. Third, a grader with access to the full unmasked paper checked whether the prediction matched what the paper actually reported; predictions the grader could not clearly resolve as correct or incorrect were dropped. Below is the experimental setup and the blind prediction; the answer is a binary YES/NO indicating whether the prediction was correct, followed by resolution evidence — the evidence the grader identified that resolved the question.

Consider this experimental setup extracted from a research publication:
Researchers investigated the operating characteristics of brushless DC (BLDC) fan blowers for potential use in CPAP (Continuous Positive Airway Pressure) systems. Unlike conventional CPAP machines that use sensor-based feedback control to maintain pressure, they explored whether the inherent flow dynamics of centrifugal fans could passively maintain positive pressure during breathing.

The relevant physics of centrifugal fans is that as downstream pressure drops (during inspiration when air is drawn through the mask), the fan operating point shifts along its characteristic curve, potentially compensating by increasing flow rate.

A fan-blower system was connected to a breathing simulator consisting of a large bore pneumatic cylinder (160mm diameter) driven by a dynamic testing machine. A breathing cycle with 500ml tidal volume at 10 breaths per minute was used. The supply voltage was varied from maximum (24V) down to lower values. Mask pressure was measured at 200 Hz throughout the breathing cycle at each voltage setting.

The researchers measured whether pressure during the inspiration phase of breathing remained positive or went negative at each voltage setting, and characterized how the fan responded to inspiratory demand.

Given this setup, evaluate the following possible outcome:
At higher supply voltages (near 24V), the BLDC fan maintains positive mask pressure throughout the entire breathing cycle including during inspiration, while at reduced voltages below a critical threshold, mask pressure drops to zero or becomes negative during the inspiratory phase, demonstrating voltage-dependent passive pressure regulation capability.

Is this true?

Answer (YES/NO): YES